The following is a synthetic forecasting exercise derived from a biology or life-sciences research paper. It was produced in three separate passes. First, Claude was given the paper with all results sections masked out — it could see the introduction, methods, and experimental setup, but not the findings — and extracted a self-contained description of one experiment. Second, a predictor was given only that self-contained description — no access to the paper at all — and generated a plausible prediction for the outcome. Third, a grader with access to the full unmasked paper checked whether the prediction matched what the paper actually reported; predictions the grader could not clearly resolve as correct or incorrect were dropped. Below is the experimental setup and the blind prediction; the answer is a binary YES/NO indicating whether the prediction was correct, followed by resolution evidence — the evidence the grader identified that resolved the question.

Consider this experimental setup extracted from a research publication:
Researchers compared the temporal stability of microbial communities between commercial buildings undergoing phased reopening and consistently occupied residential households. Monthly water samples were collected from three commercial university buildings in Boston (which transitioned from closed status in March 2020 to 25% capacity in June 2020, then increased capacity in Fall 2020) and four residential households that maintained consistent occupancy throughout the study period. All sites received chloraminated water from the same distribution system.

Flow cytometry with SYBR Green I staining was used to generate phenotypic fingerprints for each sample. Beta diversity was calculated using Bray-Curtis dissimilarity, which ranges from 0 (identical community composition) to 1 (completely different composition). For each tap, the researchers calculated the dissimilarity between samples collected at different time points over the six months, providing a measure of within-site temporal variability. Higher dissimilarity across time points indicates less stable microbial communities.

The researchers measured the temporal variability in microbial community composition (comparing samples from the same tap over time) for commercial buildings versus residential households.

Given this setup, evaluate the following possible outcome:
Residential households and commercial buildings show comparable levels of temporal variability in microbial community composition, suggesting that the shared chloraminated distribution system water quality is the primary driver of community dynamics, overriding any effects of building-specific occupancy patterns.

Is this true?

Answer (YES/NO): NO